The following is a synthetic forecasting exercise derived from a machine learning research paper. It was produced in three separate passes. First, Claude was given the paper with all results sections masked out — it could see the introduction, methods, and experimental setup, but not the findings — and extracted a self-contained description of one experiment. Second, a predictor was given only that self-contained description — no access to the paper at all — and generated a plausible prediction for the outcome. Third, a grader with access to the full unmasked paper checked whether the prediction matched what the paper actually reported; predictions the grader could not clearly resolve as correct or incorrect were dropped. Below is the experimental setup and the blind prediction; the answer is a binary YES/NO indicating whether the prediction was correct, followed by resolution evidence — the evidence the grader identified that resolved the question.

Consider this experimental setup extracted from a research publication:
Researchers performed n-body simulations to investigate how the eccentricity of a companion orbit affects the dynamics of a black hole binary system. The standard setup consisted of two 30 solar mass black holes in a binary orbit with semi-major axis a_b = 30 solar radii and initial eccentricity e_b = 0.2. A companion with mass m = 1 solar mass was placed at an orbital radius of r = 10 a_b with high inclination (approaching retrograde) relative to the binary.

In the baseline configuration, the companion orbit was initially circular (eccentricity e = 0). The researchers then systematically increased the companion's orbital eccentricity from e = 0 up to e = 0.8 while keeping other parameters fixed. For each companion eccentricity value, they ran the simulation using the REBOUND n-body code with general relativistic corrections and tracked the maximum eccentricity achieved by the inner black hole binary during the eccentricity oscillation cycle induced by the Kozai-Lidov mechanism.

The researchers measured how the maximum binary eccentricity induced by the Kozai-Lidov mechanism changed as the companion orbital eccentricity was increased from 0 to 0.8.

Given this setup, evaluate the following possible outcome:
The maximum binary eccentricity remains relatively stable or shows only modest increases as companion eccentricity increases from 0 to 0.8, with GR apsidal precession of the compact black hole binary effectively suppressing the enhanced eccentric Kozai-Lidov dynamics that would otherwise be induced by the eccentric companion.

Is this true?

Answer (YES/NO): NO